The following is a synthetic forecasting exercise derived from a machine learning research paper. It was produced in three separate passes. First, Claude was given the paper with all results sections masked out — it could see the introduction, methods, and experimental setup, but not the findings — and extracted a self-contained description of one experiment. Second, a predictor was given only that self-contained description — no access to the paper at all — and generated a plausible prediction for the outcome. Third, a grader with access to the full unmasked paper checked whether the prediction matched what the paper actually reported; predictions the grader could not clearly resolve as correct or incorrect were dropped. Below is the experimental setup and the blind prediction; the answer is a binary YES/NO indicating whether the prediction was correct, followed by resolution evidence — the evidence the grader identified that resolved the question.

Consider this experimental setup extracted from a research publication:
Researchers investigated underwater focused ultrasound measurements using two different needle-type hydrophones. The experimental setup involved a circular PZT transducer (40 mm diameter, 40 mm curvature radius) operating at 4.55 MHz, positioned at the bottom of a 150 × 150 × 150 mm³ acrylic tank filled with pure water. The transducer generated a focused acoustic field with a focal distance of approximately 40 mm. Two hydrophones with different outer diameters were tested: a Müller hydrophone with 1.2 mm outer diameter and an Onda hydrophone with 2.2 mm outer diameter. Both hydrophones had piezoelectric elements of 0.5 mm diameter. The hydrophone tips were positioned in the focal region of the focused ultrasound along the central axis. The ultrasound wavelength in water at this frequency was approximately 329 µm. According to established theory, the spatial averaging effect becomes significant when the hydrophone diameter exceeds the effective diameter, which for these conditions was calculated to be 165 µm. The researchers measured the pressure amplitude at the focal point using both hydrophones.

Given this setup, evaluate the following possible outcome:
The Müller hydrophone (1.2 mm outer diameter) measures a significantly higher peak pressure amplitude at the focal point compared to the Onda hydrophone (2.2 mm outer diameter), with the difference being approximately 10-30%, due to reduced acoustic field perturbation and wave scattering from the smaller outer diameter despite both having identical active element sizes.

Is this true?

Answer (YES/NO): NO